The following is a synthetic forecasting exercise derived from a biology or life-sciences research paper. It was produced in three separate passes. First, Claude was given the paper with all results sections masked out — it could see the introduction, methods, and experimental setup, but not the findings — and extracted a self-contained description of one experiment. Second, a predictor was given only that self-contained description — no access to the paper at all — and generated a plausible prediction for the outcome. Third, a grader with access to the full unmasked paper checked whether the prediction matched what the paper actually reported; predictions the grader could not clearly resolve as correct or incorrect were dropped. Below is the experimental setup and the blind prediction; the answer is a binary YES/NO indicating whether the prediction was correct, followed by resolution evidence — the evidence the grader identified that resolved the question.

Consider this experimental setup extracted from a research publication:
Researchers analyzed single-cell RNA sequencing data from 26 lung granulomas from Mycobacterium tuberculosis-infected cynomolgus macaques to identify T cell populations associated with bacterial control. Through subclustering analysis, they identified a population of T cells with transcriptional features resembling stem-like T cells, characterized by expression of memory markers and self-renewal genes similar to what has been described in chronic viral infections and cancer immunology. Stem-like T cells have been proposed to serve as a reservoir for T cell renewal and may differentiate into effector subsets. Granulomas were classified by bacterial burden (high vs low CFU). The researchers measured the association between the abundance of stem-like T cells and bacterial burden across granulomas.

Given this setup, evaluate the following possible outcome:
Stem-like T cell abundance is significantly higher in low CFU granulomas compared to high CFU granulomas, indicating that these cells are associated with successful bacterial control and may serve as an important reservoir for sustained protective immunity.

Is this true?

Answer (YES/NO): YES